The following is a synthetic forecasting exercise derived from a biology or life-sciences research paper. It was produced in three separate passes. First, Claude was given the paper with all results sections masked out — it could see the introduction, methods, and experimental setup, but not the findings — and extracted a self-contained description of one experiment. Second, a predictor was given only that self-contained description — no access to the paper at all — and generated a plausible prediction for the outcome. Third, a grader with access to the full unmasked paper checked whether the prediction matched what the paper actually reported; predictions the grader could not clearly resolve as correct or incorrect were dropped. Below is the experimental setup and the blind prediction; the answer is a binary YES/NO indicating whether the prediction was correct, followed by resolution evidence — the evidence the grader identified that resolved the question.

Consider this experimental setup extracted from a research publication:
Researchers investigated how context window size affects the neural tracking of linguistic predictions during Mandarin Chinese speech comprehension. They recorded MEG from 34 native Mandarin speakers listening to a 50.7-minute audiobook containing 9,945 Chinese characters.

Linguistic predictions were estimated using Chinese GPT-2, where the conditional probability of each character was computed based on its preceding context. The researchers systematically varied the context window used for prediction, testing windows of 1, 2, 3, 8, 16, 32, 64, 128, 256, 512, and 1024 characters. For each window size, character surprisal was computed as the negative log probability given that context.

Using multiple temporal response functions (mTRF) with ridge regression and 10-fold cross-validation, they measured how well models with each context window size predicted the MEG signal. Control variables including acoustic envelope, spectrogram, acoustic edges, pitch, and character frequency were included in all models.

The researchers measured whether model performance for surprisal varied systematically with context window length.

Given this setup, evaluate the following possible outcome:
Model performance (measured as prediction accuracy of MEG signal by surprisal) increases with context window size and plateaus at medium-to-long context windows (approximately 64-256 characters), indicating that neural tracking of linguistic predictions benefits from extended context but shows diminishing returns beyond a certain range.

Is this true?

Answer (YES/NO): NO